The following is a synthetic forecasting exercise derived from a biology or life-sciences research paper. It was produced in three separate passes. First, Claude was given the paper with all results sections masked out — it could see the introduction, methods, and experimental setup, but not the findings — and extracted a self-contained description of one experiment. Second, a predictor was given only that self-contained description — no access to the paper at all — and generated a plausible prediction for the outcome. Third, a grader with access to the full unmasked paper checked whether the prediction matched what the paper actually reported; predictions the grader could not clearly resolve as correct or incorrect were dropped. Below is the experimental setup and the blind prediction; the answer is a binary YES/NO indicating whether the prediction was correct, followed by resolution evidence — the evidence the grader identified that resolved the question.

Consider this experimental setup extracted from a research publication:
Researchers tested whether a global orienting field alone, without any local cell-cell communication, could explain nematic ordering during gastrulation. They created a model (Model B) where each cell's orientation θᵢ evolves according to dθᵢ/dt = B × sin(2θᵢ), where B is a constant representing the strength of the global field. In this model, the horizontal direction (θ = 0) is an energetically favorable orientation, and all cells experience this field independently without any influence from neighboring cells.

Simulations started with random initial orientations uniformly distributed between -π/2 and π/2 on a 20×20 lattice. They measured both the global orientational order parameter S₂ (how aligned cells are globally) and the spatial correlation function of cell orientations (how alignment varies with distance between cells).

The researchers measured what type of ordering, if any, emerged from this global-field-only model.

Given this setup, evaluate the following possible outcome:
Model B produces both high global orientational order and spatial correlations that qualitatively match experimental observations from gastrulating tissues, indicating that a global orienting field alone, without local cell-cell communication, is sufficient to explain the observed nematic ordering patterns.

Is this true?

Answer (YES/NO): NO